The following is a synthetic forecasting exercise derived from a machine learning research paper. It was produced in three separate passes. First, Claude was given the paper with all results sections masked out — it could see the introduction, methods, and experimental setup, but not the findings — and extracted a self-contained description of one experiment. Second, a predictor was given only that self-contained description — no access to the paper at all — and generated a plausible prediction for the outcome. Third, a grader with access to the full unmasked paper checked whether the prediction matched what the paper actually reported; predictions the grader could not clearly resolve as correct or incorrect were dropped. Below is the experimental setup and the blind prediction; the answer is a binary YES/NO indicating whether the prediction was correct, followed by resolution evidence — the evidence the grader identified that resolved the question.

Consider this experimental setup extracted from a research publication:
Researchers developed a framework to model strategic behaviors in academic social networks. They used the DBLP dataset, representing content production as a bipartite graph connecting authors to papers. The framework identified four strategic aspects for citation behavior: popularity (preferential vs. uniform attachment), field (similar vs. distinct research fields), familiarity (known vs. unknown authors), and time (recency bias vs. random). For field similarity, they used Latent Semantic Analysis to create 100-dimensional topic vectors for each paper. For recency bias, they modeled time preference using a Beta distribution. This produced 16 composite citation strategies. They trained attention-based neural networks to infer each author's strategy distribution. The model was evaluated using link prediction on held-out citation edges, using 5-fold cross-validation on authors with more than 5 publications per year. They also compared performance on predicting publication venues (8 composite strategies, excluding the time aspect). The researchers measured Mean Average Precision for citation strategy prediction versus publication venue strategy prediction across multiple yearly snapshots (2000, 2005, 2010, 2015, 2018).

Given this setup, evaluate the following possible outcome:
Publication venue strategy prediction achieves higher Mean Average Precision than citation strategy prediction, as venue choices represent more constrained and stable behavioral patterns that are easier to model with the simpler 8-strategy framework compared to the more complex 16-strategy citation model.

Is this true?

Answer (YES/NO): YES